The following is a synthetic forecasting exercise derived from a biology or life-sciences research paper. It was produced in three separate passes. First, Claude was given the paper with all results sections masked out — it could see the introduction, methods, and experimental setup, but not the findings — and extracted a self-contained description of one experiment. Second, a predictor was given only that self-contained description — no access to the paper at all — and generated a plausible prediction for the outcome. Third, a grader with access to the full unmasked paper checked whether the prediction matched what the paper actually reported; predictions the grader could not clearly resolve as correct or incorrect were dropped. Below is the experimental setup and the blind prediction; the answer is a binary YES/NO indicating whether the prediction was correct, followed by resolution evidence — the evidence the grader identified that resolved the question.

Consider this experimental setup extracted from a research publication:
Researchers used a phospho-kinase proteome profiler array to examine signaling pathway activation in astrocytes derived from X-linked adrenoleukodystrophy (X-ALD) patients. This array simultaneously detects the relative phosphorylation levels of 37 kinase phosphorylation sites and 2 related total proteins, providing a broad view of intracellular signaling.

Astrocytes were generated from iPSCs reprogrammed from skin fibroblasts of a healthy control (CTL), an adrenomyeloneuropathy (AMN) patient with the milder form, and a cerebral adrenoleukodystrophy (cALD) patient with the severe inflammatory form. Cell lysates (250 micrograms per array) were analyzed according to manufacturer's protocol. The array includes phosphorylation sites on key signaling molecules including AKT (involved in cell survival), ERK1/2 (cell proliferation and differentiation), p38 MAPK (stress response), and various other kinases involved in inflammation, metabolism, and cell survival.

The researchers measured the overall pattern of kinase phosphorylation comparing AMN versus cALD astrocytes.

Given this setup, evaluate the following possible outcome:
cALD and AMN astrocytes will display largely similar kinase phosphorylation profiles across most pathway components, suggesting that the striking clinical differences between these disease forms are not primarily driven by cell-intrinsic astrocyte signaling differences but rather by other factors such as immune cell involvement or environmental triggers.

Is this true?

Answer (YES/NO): NO